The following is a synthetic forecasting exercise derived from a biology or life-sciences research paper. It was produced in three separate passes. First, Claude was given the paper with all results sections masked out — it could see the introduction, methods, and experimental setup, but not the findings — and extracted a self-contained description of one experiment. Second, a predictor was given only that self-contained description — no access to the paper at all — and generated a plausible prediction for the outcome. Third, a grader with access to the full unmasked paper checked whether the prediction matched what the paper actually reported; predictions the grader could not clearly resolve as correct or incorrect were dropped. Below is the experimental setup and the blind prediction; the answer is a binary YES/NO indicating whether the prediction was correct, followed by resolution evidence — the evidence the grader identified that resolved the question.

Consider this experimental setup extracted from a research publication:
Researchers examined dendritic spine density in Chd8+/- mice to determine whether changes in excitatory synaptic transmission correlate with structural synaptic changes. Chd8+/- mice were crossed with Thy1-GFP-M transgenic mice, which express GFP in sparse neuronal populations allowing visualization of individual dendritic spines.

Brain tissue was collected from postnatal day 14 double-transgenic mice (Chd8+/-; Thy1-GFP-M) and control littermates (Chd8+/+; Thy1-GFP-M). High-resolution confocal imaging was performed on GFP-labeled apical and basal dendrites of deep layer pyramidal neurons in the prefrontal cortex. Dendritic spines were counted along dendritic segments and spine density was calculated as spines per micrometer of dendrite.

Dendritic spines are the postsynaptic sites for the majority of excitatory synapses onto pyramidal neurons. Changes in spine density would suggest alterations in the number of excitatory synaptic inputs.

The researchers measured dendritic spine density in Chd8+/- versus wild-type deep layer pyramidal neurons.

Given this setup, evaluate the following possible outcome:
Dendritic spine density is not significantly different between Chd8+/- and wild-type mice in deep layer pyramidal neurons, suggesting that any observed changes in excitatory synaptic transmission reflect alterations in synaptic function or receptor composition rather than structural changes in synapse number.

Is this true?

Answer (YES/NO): YES